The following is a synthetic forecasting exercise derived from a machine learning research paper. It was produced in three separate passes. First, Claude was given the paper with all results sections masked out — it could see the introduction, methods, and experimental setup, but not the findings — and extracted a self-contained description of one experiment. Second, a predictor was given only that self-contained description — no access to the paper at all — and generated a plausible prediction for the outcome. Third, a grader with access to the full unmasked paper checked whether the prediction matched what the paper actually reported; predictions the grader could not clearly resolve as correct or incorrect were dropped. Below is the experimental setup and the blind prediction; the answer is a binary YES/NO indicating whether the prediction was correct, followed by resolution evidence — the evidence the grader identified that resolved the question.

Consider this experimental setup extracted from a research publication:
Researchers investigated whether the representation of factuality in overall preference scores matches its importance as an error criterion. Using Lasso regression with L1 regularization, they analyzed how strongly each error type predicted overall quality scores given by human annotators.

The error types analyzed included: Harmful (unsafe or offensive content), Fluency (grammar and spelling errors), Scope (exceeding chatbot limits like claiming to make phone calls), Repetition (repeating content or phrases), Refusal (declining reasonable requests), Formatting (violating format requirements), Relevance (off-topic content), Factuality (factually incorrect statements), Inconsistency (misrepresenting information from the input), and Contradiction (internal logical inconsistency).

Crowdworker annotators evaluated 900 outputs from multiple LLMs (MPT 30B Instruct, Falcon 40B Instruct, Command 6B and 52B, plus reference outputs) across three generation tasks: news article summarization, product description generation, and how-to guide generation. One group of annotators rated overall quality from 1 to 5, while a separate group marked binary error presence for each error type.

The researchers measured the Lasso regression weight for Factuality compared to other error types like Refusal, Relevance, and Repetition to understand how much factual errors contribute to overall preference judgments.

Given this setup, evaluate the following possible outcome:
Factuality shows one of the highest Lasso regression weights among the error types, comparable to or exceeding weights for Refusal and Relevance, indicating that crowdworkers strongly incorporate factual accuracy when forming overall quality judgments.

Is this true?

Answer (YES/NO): NO